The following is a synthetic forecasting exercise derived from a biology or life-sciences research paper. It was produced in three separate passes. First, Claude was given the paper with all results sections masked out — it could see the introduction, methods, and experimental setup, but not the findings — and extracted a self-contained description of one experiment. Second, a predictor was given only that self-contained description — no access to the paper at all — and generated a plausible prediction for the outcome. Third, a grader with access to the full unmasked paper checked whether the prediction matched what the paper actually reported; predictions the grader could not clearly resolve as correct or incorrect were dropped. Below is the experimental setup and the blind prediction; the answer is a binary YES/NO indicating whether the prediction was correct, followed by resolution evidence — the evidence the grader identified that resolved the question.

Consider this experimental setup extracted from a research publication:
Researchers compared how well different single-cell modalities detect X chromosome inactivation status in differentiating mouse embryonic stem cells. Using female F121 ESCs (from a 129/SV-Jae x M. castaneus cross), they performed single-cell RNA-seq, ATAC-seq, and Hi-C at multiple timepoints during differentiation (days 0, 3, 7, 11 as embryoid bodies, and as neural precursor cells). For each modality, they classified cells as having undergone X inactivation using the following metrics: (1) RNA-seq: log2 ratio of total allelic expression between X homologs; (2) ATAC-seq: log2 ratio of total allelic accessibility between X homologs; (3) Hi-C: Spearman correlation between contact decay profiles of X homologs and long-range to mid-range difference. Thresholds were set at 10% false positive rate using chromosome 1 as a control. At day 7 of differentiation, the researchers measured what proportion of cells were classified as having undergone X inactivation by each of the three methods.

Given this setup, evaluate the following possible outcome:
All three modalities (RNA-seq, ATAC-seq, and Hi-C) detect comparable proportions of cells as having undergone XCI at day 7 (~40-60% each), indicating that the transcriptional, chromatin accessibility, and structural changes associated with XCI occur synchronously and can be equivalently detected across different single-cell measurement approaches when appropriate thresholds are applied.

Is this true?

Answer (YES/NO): NO